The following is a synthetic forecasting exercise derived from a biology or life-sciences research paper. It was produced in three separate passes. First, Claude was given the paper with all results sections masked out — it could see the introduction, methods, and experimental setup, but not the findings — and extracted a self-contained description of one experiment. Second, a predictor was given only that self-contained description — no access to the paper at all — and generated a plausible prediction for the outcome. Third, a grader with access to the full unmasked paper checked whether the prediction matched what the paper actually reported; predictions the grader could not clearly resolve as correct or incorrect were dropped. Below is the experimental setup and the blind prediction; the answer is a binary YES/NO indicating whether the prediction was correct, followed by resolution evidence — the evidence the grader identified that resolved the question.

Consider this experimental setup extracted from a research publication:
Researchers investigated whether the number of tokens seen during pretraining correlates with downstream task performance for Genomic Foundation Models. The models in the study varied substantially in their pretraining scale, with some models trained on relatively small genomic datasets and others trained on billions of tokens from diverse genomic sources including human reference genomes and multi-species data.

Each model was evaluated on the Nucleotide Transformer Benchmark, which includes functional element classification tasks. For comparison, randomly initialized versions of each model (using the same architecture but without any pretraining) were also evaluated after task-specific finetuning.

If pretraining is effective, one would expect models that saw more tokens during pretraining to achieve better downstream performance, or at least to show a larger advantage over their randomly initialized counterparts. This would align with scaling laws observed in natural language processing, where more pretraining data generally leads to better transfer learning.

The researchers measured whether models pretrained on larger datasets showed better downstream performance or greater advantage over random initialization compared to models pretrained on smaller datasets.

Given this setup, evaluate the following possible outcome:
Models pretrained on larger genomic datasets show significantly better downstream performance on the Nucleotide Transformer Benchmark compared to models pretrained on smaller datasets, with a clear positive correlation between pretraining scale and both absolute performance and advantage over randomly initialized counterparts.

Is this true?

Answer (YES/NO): NO